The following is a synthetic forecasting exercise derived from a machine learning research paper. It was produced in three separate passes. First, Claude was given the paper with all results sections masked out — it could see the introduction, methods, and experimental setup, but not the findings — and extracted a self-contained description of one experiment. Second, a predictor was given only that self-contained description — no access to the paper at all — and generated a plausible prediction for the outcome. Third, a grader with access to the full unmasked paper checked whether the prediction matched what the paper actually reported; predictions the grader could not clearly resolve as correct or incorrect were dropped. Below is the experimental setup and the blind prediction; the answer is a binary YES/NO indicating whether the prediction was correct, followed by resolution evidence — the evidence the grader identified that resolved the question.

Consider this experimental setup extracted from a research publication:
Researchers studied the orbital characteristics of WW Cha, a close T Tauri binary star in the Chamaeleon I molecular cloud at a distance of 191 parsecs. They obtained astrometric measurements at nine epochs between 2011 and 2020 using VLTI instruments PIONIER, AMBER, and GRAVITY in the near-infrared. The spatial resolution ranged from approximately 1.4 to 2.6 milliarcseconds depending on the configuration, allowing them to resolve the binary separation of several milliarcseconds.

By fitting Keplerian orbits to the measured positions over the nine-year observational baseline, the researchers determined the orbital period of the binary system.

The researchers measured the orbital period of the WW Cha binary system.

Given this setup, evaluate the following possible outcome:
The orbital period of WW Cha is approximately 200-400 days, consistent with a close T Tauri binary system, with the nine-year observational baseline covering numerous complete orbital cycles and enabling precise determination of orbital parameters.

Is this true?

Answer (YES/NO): YES